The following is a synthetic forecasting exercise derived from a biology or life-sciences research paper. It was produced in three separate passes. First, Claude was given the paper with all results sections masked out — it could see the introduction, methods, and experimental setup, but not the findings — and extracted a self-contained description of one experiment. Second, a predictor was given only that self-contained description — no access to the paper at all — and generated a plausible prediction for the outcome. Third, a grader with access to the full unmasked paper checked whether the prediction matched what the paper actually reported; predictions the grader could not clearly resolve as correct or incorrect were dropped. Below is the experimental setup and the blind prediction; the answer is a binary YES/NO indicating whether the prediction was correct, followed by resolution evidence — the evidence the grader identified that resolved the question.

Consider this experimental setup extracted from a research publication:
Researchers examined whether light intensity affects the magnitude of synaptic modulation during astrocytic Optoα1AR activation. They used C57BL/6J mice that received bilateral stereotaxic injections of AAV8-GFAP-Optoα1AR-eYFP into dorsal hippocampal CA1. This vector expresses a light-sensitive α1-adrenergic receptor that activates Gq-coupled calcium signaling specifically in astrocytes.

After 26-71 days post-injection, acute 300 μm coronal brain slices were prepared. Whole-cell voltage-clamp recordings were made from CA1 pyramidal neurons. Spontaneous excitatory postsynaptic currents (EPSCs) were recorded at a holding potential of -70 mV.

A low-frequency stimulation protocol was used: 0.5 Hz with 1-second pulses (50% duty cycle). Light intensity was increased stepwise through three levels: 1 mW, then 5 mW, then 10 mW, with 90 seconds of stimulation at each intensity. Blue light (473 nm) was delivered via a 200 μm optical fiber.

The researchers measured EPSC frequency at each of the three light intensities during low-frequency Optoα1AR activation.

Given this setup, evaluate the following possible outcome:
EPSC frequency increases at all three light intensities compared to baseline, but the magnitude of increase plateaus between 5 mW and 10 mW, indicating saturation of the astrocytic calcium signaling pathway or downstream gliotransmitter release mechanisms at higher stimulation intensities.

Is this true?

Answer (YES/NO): NO